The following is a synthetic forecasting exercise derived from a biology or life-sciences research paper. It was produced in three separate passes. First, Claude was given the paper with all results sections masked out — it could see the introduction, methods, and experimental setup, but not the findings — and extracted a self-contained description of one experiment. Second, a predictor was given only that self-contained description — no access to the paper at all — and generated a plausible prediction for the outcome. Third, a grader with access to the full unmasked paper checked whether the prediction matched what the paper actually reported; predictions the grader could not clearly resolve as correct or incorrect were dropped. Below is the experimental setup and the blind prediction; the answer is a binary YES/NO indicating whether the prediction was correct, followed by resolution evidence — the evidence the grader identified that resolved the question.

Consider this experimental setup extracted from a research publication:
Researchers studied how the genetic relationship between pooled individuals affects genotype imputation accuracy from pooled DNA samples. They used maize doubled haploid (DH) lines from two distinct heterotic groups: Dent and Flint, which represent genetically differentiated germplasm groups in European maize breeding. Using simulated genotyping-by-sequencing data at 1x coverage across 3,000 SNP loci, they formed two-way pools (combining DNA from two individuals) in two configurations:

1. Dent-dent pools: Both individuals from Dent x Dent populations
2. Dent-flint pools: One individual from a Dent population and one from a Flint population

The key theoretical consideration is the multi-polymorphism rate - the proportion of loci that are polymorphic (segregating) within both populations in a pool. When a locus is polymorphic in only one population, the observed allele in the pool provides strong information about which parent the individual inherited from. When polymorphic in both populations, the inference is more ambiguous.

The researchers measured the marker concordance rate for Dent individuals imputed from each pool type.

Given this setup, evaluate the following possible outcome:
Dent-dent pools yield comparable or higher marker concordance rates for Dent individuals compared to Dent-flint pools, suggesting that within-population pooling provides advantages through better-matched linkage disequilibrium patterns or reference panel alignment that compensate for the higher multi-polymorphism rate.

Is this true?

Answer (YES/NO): NO